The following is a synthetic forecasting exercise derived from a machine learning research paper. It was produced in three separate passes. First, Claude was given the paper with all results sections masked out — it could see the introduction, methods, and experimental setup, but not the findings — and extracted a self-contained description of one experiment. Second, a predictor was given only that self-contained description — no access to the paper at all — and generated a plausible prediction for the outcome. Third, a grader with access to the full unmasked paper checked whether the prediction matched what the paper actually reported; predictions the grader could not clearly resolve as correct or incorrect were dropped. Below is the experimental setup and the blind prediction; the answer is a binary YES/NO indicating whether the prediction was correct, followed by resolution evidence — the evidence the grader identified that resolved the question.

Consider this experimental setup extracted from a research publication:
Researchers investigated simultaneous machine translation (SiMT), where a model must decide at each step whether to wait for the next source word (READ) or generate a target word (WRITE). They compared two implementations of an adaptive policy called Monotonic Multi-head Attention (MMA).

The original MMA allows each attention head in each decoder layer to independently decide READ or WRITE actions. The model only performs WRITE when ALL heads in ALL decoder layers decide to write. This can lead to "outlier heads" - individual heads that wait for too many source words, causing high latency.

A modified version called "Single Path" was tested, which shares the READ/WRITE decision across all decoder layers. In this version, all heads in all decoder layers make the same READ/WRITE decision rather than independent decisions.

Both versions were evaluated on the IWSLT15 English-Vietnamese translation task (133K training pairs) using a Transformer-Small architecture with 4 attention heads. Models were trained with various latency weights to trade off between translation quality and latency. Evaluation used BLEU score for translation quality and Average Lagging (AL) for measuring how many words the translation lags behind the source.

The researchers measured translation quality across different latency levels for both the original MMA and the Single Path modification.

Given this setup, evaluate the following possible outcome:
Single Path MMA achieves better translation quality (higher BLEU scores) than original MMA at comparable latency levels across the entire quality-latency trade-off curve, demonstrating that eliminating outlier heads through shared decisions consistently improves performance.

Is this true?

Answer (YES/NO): NO